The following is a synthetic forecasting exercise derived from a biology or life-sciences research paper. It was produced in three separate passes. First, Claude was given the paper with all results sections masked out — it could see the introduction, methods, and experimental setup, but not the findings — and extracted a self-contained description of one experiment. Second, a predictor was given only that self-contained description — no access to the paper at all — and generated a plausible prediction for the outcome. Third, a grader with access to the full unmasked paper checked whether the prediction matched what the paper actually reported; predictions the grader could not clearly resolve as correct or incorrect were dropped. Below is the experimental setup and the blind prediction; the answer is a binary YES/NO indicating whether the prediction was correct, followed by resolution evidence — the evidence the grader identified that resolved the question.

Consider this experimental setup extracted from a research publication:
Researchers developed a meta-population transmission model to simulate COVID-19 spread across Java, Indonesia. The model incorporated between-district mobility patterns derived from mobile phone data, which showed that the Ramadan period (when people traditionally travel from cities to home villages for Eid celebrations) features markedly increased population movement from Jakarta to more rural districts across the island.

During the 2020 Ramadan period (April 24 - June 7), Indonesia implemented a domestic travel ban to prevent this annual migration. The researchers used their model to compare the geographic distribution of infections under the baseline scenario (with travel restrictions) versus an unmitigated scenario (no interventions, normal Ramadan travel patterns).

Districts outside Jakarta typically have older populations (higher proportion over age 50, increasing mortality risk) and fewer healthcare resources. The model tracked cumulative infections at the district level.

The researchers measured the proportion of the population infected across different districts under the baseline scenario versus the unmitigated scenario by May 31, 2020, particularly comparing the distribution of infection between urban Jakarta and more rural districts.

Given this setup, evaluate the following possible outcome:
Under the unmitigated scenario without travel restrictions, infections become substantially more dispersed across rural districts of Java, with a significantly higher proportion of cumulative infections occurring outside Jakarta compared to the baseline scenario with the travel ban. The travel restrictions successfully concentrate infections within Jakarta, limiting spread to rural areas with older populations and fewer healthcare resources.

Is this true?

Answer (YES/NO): YES